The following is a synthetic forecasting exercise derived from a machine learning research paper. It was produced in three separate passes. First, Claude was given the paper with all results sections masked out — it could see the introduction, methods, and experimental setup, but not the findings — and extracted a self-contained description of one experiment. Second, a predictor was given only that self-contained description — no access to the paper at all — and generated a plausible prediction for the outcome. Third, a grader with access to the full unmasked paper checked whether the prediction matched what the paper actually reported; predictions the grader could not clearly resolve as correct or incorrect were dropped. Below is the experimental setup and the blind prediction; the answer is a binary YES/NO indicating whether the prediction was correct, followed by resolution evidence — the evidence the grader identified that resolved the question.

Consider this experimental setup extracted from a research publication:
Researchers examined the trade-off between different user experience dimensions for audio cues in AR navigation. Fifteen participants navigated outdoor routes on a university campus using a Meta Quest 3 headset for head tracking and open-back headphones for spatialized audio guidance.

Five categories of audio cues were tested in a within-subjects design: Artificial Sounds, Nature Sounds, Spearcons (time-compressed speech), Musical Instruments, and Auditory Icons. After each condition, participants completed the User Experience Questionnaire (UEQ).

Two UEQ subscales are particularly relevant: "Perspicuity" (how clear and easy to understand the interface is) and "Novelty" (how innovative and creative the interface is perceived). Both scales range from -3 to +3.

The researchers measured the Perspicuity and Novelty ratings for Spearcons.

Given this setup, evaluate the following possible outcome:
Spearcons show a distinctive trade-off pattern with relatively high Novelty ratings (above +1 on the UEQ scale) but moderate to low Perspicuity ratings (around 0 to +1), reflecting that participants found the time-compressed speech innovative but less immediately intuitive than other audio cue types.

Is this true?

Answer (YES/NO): NO